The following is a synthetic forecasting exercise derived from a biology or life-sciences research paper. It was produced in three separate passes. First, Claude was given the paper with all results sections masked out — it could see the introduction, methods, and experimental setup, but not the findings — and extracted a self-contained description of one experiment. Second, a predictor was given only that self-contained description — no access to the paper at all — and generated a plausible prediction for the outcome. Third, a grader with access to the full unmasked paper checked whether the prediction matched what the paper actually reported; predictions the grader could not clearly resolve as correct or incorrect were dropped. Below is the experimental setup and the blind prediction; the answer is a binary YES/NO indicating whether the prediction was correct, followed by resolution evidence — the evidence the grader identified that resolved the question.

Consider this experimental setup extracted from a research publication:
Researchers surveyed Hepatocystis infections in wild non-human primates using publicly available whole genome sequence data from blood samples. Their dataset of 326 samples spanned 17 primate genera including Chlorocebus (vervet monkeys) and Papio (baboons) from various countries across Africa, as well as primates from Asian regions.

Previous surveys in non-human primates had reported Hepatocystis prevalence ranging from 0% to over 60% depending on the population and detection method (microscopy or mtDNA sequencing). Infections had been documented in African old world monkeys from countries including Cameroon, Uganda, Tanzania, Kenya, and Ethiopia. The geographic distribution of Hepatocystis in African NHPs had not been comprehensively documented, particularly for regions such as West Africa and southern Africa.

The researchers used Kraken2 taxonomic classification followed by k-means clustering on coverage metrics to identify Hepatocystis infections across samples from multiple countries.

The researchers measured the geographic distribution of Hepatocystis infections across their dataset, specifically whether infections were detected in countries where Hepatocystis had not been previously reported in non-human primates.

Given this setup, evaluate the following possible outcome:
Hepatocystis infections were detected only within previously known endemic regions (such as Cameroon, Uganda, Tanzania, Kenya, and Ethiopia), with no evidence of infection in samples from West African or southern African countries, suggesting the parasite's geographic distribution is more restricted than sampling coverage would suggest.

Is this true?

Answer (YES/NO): NO